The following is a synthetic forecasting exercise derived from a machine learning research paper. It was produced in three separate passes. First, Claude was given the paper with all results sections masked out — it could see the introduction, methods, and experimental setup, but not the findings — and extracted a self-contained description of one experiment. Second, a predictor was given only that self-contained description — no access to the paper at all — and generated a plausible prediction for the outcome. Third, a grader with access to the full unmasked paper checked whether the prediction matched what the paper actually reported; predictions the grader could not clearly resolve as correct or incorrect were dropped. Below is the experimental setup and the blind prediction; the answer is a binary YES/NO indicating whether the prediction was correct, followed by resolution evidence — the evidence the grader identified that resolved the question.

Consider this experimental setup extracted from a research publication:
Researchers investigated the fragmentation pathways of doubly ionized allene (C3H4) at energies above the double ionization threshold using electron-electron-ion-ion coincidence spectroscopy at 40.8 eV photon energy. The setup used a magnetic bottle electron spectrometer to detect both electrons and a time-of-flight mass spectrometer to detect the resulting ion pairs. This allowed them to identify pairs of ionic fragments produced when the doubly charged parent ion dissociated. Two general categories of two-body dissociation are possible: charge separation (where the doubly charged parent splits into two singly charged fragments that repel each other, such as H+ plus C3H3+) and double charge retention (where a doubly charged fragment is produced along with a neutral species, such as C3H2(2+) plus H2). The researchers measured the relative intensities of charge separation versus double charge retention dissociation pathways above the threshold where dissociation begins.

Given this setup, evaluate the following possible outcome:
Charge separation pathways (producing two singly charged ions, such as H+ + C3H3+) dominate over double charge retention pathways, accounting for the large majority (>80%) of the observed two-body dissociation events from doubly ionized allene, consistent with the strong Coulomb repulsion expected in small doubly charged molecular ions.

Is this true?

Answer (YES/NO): NO